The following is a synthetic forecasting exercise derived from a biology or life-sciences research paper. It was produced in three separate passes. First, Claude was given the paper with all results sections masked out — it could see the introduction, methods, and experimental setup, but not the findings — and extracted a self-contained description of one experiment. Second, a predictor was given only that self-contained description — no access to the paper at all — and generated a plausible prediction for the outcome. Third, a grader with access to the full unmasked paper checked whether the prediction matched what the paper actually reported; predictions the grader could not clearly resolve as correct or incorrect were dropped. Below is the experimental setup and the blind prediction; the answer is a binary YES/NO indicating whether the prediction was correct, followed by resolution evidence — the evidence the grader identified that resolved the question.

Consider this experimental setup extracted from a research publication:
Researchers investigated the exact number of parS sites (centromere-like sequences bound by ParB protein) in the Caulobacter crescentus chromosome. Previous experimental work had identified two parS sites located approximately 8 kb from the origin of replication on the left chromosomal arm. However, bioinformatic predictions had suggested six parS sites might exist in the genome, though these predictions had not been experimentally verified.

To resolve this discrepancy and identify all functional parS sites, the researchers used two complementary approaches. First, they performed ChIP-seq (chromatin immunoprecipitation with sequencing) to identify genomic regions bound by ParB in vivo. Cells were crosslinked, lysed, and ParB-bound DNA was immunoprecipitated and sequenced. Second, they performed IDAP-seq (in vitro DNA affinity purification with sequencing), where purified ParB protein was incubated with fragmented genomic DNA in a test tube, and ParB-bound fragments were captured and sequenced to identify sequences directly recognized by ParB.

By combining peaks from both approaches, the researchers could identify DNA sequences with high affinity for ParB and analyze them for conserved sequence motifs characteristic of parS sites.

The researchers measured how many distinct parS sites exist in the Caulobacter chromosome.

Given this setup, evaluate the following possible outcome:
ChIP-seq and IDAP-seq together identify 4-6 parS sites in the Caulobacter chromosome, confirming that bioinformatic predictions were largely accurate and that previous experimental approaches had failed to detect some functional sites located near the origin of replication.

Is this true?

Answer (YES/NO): YES